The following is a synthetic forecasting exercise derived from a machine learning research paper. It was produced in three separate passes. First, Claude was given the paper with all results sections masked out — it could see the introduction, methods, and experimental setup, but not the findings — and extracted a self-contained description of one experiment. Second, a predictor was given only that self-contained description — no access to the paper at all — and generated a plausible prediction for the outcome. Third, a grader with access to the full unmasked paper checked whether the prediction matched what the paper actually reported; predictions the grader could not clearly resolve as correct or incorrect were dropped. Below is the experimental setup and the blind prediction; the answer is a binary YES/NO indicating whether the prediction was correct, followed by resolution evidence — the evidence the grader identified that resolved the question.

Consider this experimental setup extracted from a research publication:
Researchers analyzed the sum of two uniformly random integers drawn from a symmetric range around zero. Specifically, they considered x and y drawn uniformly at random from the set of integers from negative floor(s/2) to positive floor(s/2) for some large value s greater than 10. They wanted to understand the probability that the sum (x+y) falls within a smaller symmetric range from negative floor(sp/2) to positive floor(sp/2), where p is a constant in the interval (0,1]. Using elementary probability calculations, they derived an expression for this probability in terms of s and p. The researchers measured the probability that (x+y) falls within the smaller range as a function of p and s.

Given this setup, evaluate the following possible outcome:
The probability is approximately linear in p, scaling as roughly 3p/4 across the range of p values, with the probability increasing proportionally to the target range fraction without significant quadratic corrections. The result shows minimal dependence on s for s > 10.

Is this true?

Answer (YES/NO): NO